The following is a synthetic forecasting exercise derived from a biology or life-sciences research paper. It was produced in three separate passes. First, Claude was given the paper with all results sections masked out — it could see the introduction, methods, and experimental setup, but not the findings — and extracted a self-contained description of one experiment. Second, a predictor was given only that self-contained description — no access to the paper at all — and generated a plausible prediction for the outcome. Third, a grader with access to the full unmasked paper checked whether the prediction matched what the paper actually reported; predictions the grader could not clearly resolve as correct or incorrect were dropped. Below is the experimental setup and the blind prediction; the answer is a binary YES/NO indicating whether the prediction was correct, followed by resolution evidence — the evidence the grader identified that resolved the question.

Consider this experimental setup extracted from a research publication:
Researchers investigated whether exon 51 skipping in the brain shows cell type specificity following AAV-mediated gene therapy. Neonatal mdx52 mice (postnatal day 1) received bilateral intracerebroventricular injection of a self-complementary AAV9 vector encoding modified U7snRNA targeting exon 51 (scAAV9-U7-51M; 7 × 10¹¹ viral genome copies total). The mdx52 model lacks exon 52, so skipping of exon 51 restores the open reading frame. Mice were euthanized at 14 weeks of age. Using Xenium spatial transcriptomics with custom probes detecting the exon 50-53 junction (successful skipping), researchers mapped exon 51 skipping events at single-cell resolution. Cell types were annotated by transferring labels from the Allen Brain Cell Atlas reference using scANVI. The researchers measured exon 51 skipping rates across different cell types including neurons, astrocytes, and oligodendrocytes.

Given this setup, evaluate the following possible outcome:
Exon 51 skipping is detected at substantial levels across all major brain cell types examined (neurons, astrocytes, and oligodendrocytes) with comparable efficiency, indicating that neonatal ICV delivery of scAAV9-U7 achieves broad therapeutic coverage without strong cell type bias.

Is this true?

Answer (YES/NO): NO